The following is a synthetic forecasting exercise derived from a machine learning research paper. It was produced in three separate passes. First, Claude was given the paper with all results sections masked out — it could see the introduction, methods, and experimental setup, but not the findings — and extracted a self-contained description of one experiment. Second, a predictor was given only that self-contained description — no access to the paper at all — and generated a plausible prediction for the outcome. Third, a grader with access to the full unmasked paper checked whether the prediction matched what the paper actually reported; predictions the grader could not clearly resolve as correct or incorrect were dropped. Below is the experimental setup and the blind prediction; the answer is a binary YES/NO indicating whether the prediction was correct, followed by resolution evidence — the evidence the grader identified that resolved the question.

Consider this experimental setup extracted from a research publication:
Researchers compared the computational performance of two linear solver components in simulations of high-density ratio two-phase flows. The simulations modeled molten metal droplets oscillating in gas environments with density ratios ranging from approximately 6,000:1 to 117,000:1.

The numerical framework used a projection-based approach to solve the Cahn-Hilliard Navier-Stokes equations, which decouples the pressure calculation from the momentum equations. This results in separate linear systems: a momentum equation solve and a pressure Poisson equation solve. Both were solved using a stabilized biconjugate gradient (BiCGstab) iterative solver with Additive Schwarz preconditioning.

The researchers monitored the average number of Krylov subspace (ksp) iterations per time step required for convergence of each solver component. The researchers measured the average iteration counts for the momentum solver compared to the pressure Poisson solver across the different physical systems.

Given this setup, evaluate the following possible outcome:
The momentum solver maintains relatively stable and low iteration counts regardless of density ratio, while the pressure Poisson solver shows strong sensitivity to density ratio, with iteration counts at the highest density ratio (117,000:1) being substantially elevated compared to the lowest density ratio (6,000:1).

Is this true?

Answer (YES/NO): NO